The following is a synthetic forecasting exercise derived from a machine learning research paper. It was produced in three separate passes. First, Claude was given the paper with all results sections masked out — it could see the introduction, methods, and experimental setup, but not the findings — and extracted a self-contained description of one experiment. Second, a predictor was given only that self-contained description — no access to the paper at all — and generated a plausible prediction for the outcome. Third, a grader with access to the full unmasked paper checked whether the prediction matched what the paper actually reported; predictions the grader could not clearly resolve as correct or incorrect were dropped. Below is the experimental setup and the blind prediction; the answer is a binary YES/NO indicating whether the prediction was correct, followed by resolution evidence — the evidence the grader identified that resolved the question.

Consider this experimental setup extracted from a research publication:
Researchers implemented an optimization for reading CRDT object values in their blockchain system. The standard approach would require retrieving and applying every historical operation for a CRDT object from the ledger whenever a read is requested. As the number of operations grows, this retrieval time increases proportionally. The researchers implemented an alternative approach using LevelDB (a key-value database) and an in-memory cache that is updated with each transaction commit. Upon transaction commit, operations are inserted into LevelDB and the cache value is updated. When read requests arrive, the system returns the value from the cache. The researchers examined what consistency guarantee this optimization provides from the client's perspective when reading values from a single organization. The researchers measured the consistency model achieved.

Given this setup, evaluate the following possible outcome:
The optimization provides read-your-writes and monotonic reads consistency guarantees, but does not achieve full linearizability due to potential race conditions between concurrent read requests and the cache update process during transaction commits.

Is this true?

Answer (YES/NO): NO